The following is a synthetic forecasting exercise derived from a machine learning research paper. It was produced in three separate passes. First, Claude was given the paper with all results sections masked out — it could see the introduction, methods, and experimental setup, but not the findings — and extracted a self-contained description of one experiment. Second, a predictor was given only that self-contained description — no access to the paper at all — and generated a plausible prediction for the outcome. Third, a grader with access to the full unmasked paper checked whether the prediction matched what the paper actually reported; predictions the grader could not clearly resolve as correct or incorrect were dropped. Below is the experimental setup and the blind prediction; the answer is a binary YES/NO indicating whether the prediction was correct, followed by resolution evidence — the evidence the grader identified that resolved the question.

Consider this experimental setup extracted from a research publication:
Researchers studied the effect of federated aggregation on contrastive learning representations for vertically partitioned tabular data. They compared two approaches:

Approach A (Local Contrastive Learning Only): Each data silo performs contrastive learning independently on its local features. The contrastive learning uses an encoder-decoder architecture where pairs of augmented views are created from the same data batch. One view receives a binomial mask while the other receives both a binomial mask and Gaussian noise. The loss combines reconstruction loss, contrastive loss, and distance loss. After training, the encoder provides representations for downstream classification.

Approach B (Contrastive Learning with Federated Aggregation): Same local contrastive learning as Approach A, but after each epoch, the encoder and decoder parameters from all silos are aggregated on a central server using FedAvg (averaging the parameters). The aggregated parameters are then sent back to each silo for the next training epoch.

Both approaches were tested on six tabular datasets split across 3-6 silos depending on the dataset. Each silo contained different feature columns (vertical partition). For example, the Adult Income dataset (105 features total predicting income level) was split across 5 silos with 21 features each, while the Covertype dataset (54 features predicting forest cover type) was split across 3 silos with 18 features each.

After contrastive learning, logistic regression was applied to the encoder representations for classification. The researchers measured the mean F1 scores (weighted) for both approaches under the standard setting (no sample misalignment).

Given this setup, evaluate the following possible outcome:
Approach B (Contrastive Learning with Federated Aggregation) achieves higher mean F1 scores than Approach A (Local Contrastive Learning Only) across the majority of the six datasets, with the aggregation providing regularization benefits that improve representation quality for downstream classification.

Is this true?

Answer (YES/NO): YES